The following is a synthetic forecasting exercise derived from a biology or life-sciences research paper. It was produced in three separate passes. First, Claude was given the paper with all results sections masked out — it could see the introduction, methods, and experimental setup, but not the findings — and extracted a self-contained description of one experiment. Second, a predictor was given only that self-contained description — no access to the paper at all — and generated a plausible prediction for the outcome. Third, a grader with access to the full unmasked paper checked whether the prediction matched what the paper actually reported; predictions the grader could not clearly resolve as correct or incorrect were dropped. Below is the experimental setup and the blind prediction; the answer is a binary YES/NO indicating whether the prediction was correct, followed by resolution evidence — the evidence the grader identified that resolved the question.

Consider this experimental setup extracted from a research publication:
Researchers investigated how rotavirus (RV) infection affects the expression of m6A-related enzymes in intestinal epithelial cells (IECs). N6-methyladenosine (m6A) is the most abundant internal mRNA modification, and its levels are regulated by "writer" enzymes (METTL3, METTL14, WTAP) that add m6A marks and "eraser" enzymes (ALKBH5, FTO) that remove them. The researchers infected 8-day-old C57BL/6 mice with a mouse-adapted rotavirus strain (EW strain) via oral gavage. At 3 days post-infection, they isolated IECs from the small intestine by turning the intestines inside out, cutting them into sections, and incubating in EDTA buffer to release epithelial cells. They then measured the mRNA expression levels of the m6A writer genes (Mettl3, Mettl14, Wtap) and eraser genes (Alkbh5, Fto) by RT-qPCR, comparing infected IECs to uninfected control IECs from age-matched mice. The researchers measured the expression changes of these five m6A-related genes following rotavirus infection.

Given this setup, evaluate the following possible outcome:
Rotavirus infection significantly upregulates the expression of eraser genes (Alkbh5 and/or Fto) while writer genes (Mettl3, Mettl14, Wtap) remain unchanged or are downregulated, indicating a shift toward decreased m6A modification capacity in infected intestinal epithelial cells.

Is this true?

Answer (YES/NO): NO